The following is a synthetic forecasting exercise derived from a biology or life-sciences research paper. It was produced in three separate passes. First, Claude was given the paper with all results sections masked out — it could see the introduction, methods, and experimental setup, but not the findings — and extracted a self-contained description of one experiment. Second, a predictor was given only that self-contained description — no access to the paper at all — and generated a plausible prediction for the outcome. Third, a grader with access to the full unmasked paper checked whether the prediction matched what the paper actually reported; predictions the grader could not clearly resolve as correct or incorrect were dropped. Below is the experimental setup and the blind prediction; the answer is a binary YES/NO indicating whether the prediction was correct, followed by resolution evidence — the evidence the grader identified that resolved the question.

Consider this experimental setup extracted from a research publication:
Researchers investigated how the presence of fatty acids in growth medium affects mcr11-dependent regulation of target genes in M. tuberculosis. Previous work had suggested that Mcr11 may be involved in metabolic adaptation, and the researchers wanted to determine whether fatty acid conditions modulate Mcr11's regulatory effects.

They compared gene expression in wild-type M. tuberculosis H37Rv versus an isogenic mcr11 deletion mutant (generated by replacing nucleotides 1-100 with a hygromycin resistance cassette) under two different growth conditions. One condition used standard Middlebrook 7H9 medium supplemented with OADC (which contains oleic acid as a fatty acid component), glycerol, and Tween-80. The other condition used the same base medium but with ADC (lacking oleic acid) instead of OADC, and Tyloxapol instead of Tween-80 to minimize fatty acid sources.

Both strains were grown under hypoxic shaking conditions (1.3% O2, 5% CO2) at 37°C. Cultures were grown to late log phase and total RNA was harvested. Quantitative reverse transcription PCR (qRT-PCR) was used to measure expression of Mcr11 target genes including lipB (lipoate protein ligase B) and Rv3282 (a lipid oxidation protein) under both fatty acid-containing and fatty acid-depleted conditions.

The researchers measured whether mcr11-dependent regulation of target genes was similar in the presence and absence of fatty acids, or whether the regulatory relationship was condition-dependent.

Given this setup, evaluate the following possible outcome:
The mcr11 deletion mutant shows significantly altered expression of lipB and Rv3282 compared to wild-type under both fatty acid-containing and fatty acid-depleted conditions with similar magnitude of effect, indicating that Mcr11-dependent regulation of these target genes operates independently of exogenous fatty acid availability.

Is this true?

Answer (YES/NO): NO